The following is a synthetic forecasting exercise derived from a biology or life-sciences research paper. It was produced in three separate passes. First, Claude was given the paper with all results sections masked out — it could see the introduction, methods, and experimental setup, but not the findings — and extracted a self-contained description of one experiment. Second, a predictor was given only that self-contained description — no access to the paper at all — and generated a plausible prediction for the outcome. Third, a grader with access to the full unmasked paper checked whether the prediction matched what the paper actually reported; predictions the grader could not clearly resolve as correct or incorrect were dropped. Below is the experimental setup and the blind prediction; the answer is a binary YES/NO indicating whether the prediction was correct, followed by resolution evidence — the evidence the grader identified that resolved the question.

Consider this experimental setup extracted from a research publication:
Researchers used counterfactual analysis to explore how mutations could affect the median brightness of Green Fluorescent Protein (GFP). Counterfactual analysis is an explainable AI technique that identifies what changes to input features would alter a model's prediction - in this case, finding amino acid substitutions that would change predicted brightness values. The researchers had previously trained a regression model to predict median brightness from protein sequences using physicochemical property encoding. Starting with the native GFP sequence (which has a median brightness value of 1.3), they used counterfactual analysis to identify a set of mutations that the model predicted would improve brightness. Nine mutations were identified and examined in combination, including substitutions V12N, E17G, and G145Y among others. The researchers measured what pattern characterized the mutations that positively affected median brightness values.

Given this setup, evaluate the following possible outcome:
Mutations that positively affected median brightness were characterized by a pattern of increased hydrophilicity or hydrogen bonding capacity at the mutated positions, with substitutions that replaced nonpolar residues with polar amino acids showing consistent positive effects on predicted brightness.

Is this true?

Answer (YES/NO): YES